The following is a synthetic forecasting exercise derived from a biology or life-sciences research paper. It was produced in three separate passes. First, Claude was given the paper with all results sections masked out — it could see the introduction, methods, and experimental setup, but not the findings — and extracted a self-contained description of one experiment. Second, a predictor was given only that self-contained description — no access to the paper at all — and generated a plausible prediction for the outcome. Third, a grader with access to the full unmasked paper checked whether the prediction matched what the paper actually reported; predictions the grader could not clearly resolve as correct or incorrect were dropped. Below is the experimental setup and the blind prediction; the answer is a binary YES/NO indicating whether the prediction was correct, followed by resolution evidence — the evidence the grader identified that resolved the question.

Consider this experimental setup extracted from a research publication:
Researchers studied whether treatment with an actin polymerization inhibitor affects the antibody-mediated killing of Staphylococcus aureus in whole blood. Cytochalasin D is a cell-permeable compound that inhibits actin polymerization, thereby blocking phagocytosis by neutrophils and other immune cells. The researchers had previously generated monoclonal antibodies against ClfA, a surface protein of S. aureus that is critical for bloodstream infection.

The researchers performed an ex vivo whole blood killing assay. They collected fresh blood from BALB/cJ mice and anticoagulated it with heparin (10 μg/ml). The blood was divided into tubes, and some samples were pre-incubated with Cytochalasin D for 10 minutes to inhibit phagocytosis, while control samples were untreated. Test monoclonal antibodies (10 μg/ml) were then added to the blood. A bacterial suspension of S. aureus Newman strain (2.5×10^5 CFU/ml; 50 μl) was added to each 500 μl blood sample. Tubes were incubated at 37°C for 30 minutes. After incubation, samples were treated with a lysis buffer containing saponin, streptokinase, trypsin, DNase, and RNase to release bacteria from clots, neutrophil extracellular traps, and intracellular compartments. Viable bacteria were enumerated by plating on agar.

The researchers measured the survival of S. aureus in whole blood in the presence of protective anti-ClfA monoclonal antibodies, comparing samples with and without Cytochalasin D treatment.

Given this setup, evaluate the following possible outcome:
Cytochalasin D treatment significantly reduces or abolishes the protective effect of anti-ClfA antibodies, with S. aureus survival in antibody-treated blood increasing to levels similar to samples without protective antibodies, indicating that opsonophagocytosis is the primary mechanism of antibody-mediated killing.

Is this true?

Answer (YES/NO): YES